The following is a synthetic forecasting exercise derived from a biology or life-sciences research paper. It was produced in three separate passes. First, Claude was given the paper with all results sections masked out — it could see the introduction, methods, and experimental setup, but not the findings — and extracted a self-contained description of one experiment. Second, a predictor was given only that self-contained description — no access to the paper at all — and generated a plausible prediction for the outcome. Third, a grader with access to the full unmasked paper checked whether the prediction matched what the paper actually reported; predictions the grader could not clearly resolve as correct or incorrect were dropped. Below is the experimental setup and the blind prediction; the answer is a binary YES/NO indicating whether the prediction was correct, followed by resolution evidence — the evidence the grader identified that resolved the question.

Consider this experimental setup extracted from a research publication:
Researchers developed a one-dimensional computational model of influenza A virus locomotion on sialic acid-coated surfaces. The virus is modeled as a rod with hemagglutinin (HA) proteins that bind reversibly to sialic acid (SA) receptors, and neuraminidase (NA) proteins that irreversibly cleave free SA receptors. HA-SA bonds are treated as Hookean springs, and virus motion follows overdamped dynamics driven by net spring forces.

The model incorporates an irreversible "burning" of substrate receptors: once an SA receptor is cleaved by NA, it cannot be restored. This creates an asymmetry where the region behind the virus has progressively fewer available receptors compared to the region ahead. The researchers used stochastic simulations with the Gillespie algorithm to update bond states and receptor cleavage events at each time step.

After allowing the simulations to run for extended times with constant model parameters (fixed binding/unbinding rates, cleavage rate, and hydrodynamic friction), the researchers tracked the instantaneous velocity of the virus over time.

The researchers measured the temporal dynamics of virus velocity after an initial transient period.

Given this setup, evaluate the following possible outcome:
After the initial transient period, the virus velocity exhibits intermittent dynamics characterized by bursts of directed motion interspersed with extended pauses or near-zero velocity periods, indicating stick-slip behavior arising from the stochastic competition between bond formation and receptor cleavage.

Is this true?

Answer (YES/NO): NO